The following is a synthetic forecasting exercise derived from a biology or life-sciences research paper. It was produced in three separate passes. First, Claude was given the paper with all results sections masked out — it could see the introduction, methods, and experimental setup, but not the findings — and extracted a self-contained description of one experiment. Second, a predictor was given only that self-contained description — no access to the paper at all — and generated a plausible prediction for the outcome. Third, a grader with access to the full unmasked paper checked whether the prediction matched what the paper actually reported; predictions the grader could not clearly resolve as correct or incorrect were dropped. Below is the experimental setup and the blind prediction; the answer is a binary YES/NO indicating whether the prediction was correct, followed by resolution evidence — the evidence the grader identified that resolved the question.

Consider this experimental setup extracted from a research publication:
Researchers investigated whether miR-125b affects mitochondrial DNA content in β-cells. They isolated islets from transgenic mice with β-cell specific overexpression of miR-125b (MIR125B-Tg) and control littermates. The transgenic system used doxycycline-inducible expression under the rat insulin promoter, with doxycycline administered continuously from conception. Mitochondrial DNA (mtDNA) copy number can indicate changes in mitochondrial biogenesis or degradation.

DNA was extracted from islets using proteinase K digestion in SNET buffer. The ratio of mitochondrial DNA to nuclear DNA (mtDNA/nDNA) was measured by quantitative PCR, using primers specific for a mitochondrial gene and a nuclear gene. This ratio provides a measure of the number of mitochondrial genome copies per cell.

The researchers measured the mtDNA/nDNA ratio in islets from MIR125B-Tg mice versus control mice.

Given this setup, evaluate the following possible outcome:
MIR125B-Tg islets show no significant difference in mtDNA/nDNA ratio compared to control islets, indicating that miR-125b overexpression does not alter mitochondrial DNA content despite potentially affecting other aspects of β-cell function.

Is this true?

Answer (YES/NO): YES